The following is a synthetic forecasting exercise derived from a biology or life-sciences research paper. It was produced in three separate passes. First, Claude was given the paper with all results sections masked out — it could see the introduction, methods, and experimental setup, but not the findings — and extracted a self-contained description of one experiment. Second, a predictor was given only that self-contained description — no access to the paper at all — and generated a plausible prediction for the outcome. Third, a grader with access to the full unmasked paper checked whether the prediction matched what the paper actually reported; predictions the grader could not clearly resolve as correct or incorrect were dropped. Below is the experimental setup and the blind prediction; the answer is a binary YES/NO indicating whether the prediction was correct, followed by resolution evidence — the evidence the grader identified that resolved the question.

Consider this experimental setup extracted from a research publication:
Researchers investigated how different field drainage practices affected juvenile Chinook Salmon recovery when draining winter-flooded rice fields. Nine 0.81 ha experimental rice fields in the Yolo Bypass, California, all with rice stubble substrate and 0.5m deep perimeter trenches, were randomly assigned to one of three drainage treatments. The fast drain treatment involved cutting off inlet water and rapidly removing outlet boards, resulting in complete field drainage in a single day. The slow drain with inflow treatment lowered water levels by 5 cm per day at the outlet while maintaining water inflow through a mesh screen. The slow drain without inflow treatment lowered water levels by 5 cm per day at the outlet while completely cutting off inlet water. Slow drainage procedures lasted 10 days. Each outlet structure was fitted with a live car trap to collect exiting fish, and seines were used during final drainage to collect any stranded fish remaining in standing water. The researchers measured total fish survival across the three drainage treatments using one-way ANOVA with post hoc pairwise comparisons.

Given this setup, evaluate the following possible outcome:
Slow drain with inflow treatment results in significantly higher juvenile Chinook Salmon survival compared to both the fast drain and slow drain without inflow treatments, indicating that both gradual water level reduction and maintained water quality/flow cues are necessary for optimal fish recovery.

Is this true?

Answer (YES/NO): NO